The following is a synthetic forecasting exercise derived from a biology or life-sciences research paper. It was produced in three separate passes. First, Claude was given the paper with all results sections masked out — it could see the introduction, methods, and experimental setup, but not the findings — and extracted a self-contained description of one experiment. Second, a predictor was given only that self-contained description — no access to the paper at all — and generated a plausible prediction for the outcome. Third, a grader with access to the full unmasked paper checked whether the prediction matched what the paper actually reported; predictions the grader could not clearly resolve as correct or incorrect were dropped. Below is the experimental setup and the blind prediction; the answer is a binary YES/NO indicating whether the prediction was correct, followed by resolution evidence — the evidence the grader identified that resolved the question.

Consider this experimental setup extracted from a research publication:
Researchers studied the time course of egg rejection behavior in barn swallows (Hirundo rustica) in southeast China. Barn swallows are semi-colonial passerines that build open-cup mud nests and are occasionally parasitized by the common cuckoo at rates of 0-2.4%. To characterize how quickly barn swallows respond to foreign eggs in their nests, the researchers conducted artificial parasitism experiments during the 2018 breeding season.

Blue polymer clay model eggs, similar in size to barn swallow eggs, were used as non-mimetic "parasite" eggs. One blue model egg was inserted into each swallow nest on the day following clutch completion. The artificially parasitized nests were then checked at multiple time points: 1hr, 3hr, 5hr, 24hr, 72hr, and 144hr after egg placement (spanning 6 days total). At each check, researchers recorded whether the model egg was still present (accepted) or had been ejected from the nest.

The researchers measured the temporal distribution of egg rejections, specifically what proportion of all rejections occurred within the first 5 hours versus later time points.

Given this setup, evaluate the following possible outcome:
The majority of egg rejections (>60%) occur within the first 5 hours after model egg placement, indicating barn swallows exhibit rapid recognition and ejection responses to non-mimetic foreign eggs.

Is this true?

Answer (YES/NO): YES